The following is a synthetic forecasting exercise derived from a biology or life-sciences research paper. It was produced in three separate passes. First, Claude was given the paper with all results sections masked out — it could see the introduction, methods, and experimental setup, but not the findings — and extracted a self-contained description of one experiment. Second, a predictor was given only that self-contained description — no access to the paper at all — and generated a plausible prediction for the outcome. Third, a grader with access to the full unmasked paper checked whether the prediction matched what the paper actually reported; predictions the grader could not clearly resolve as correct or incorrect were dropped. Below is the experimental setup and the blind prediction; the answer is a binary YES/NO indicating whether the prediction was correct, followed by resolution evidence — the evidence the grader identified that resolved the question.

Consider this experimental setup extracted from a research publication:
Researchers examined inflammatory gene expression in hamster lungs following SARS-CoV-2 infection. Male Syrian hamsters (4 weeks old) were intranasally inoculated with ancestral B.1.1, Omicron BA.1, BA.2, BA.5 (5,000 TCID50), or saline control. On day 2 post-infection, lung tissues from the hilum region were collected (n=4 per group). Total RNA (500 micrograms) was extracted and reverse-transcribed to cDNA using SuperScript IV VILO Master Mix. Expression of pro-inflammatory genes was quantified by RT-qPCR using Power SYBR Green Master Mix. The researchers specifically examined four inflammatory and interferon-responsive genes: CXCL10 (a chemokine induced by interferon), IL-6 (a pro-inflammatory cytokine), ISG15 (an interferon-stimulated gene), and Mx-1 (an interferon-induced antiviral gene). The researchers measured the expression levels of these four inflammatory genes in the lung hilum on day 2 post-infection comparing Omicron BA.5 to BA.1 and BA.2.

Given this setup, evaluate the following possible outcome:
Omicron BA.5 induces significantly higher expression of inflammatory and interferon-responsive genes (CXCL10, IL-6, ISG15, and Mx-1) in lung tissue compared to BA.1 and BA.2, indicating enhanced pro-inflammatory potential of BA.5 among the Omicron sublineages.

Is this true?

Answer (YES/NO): NO